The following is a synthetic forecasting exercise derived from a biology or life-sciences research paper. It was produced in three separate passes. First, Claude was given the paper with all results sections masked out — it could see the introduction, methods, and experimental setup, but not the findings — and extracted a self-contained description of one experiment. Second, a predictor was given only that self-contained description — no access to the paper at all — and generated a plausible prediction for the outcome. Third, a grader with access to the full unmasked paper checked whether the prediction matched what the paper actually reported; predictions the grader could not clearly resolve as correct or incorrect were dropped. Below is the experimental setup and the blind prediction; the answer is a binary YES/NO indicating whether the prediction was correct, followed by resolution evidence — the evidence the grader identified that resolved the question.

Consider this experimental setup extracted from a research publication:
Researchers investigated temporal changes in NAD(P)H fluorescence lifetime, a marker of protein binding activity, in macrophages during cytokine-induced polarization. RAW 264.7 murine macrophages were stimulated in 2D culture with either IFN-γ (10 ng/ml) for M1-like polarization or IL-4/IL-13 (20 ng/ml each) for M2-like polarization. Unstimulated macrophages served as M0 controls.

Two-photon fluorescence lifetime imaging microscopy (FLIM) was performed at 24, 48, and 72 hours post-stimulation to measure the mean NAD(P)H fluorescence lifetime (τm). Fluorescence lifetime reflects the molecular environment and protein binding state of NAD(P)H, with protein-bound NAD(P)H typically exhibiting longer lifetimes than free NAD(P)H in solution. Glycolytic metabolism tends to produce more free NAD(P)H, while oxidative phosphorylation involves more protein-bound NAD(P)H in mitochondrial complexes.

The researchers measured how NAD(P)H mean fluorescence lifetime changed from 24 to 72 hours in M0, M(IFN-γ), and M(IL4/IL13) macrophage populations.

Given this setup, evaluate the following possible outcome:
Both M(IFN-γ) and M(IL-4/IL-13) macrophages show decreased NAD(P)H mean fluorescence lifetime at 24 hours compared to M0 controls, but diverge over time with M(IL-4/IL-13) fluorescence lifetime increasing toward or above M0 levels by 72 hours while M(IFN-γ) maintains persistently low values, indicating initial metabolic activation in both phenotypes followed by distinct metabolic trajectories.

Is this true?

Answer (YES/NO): NO